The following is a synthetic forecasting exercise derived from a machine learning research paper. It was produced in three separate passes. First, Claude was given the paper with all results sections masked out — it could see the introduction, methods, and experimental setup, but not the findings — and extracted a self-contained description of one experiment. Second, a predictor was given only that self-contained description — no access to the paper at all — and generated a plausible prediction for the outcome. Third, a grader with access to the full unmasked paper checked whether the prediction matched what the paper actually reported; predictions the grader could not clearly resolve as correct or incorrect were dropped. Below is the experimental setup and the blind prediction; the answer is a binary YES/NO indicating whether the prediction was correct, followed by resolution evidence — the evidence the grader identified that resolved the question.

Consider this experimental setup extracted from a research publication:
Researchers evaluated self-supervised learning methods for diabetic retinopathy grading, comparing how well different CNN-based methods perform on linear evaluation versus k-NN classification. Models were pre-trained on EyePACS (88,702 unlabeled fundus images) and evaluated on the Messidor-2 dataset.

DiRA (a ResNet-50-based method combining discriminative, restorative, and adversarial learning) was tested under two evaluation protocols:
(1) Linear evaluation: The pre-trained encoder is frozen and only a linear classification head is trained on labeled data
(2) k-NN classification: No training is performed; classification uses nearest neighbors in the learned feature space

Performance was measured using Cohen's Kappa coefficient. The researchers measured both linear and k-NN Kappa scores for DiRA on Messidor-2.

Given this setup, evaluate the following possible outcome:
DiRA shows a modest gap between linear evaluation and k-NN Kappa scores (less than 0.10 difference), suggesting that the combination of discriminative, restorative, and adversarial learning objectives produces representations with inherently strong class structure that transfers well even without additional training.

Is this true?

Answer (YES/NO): NO